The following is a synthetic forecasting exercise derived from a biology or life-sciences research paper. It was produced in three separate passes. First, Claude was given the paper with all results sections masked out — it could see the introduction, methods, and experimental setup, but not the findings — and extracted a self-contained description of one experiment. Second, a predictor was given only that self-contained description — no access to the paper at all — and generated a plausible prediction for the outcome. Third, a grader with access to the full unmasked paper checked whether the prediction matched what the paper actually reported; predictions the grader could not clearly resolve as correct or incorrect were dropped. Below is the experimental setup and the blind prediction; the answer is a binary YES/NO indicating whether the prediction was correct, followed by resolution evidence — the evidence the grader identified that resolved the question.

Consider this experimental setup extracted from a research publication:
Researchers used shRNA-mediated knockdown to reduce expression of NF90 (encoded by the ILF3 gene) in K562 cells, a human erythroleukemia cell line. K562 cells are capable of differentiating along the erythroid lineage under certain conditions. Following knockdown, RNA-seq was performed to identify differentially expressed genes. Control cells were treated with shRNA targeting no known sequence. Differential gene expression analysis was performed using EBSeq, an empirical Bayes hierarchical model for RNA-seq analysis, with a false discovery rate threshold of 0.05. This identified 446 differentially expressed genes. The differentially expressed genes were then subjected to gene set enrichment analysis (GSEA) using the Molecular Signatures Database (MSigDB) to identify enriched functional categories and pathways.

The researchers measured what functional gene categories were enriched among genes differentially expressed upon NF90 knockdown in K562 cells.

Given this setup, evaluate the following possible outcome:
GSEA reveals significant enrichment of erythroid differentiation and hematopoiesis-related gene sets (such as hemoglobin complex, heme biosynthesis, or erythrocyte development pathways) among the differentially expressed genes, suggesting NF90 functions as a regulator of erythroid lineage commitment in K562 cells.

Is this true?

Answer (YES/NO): YES